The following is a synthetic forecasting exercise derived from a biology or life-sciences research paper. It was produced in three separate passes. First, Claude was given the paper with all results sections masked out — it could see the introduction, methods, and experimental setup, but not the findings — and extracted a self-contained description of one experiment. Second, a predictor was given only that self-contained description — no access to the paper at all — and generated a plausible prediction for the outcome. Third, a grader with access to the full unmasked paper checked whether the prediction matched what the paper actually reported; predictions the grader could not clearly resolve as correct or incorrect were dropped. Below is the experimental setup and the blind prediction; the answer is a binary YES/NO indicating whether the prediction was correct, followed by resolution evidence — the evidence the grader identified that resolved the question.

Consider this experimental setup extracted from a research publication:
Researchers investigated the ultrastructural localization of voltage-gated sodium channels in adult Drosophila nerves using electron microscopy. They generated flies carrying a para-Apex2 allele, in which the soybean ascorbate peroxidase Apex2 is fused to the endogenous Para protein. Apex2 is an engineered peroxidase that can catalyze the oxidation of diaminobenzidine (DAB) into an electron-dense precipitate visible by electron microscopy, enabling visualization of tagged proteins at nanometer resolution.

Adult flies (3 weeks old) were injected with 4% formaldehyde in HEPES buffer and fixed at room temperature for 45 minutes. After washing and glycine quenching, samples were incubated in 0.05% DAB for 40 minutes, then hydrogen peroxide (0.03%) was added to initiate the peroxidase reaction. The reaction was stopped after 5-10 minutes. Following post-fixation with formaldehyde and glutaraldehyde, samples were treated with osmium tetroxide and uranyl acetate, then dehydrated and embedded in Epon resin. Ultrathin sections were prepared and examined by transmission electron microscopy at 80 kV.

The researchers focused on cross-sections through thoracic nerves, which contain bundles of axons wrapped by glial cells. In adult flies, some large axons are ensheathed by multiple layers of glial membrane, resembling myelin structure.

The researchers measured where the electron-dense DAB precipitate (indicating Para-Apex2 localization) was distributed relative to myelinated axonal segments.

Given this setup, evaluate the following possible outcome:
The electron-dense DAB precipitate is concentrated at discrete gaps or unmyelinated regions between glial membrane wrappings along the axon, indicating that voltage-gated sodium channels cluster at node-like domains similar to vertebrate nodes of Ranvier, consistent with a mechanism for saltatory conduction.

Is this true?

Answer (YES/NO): NO